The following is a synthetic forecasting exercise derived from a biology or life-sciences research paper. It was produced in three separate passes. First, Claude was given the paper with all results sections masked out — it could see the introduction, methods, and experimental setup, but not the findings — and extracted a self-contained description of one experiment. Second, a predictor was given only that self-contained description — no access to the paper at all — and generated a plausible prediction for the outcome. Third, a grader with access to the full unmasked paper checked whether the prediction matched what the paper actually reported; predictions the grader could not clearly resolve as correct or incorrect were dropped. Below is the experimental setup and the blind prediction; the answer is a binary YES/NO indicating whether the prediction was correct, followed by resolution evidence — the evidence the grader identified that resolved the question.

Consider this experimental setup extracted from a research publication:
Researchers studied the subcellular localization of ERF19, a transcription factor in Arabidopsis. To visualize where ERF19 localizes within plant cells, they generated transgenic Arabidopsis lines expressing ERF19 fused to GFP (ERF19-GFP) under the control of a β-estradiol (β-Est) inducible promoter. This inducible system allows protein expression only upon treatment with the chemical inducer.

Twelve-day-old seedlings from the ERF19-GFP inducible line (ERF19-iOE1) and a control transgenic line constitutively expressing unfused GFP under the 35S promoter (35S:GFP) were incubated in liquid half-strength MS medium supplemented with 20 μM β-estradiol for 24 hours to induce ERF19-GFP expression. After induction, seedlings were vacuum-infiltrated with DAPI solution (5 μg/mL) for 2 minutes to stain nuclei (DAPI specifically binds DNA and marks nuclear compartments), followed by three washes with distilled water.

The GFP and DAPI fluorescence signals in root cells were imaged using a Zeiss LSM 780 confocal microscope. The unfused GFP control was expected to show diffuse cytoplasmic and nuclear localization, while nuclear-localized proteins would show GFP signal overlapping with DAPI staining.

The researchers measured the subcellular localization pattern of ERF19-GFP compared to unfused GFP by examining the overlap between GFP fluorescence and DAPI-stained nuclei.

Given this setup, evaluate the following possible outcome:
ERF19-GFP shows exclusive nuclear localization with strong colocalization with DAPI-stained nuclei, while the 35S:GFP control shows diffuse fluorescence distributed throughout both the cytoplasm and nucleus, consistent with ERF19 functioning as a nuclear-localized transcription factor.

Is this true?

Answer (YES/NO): NO